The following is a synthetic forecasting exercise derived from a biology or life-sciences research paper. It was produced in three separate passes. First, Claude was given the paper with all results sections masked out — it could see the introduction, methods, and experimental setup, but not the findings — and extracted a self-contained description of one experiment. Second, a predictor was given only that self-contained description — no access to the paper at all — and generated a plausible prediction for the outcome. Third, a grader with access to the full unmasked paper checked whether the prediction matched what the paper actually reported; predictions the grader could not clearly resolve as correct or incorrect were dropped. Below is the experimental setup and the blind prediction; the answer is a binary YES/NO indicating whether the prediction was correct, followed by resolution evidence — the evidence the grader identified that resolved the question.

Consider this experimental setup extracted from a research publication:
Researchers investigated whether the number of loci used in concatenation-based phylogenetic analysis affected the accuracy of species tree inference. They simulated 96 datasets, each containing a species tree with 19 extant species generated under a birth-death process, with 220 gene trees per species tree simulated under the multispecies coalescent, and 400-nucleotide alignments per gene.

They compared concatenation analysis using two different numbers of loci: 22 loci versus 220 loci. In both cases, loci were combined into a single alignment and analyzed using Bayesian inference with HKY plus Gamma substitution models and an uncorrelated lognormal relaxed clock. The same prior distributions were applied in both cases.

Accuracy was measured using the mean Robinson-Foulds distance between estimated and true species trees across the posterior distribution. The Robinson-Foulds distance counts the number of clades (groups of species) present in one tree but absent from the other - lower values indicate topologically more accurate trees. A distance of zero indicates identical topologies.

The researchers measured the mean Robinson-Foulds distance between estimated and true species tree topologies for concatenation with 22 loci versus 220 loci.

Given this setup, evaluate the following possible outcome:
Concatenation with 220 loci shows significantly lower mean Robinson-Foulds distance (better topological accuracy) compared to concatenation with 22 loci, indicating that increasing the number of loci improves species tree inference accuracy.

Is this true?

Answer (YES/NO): YES